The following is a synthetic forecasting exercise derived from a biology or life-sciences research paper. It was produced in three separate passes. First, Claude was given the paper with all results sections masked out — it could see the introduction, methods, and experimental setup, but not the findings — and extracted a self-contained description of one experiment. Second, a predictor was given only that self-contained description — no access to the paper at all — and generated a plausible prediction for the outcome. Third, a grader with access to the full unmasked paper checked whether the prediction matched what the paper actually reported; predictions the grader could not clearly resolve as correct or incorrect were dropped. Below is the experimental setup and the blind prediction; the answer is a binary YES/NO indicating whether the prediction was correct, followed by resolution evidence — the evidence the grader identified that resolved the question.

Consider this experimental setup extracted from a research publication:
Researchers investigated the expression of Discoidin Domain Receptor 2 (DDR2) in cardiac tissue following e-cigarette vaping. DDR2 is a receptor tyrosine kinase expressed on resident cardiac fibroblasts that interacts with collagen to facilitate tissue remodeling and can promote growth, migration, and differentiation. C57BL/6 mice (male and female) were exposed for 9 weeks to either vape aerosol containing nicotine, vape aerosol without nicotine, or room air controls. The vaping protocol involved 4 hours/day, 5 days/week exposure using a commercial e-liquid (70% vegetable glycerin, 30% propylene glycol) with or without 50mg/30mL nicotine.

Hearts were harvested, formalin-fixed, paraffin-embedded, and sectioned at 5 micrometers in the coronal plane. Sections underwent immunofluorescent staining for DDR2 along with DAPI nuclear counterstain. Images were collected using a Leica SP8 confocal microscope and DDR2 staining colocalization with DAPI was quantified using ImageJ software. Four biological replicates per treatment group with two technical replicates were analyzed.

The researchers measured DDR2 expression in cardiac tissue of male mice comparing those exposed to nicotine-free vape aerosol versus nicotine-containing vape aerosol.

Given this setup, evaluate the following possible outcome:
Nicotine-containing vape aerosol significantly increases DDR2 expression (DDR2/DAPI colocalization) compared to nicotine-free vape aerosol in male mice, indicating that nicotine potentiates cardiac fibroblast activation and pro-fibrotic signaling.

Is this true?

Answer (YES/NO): NO